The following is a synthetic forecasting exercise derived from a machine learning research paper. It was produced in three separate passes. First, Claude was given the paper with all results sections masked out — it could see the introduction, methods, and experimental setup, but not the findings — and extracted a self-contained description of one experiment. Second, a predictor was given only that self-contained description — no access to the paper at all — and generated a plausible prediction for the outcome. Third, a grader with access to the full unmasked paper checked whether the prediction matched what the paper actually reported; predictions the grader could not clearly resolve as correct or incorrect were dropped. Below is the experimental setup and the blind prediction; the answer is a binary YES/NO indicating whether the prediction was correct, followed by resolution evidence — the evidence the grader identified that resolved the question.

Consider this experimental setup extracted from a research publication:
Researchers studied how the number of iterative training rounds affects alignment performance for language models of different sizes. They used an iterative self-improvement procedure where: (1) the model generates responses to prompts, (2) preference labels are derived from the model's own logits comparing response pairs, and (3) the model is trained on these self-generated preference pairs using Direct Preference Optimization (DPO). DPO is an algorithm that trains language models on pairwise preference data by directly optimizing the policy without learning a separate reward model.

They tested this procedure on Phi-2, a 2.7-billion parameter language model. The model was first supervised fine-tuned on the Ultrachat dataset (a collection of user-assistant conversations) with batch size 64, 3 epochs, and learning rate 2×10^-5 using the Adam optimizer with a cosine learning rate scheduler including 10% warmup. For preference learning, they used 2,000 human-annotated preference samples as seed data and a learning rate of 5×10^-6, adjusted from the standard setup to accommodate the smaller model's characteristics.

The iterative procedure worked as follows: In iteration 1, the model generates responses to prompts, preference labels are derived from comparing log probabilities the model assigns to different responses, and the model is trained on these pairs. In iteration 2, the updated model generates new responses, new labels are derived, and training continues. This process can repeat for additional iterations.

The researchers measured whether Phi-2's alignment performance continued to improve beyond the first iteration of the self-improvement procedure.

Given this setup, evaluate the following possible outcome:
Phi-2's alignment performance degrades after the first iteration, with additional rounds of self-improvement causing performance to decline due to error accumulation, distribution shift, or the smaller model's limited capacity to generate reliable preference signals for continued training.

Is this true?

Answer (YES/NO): NO